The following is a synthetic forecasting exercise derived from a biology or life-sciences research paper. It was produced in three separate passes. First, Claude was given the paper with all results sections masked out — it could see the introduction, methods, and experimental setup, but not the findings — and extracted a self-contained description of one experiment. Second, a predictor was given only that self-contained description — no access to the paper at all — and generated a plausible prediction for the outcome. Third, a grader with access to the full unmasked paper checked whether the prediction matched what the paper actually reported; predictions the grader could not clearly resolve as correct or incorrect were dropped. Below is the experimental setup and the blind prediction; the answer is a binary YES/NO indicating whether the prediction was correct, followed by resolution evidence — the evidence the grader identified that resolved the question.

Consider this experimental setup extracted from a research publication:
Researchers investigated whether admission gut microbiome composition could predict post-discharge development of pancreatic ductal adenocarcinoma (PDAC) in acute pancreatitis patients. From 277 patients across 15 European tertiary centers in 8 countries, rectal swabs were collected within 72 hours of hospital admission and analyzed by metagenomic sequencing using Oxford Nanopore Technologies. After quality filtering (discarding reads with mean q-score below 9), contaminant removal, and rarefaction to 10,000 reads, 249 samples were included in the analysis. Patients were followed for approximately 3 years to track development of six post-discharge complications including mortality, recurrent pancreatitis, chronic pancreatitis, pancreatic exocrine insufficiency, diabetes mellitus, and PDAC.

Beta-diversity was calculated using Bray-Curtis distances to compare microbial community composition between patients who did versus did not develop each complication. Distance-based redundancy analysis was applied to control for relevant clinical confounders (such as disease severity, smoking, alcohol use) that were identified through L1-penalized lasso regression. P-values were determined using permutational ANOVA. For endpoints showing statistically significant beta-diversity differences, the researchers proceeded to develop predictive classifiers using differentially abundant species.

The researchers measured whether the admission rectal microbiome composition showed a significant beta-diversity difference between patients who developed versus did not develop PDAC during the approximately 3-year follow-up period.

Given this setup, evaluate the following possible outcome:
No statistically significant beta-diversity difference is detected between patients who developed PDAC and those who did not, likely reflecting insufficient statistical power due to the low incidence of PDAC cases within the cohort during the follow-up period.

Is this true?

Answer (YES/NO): NO